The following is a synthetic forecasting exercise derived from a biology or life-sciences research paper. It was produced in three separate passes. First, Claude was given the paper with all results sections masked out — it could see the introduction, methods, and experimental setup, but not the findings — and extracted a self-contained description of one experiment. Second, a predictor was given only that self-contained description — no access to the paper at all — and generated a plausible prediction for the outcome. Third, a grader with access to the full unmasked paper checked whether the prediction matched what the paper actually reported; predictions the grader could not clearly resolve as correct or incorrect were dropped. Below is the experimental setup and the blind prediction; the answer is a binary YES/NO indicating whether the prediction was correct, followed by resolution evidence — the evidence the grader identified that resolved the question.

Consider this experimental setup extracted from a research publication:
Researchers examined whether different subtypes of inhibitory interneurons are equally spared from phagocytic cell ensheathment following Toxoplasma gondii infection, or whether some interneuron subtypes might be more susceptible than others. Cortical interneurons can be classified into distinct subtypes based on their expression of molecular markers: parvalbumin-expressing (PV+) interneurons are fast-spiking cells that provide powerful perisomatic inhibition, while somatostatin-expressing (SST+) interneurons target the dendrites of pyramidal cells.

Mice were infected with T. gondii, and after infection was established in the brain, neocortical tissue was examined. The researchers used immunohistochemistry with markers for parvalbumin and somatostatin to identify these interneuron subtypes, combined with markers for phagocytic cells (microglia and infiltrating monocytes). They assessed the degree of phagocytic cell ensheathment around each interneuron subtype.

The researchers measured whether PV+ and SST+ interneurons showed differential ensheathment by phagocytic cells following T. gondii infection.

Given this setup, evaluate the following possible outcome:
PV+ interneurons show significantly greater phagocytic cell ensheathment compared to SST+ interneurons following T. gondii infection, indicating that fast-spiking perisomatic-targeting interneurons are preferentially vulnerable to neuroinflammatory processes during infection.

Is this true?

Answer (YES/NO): NO